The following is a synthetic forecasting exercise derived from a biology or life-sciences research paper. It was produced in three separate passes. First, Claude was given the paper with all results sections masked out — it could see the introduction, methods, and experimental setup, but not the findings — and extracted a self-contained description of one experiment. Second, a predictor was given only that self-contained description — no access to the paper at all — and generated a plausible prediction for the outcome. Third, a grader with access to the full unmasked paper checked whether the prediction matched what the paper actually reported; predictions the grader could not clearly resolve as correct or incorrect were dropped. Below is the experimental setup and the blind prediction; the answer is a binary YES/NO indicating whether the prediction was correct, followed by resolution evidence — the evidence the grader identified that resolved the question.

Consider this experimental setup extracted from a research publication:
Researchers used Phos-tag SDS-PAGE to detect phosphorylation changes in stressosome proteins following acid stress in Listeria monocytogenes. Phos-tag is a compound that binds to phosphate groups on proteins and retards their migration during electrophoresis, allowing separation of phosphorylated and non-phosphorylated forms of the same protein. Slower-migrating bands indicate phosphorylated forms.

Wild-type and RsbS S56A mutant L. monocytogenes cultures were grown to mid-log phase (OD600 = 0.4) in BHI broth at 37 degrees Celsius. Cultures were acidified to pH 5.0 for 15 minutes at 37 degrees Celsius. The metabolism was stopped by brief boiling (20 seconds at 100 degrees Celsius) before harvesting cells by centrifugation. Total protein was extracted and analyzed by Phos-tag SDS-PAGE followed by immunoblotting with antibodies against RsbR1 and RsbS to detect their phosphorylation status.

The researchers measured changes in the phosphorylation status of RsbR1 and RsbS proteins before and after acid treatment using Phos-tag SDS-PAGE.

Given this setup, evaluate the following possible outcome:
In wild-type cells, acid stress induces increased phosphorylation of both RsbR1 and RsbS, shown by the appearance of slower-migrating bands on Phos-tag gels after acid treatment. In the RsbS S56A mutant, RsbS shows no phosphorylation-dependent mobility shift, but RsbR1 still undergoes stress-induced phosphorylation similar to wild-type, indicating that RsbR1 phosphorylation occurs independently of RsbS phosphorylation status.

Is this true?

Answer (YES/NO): NO